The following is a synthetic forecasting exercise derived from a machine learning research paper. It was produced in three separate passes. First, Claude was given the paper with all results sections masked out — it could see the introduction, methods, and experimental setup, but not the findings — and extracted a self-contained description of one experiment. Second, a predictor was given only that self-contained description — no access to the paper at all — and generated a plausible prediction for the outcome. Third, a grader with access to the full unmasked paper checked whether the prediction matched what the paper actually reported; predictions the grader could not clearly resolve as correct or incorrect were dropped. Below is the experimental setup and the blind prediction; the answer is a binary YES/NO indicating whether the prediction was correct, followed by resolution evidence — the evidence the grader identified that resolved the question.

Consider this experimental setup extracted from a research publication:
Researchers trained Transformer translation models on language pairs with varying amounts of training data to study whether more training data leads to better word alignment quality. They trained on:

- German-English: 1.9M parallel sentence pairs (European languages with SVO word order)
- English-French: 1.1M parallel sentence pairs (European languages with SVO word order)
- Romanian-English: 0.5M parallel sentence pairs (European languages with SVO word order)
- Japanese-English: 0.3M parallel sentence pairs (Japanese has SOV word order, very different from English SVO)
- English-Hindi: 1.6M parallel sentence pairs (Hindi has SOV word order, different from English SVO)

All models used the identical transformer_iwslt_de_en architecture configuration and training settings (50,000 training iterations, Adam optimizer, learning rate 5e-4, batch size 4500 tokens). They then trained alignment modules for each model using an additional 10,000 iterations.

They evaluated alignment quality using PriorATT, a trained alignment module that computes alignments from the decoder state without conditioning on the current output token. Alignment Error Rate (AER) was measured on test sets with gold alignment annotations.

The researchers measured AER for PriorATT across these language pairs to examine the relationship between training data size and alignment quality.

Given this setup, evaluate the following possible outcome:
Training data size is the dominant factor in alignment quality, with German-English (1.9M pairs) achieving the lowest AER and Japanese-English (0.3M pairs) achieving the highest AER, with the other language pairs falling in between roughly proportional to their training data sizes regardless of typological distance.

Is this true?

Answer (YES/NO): NO